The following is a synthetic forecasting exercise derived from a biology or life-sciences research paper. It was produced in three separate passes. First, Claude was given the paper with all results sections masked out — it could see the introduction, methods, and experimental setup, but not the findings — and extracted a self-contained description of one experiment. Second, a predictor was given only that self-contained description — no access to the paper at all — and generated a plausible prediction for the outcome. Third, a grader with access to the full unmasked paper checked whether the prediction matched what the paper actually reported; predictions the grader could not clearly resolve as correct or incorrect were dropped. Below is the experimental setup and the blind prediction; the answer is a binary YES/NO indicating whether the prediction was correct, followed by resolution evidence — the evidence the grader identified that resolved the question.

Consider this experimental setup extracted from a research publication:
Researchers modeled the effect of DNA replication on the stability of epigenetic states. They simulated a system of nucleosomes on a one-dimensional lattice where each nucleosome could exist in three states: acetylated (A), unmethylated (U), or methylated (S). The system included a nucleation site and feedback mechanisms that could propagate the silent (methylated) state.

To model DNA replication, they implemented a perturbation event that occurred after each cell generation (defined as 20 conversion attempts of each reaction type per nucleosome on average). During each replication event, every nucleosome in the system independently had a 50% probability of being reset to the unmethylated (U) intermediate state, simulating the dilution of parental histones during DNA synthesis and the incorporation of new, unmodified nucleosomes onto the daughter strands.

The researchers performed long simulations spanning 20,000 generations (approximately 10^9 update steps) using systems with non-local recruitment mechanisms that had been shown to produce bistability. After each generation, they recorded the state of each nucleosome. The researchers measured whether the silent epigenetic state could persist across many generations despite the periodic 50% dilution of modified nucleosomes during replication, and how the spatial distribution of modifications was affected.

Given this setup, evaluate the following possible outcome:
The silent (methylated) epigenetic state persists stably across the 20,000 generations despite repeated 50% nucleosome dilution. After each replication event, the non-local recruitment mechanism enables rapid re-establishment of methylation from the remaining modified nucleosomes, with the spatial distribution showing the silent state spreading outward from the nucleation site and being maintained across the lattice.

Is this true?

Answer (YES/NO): NO